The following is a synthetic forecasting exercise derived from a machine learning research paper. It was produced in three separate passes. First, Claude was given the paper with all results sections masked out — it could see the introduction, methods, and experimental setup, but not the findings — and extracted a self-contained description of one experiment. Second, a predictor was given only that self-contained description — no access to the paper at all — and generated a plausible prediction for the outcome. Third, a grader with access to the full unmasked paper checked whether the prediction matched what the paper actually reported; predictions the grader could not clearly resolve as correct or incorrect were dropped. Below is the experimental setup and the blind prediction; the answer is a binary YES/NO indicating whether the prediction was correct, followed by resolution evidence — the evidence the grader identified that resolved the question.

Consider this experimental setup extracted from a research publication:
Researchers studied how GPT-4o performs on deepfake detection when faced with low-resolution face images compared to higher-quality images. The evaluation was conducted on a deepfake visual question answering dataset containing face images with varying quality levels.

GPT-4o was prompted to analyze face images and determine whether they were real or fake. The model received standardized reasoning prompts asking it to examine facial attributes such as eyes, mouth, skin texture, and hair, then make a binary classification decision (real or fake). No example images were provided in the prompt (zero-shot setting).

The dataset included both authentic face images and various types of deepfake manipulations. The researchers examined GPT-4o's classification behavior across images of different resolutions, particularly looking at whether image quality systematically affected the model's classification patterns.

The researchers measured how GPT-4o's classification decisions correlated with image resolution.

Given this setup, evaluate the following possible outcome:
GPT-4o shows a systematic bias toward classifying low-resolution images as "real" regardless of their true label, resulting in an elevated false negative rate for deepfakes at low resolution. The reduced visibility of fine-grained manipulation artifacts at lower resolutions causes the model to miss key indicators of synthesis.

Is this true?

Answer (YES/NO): NO